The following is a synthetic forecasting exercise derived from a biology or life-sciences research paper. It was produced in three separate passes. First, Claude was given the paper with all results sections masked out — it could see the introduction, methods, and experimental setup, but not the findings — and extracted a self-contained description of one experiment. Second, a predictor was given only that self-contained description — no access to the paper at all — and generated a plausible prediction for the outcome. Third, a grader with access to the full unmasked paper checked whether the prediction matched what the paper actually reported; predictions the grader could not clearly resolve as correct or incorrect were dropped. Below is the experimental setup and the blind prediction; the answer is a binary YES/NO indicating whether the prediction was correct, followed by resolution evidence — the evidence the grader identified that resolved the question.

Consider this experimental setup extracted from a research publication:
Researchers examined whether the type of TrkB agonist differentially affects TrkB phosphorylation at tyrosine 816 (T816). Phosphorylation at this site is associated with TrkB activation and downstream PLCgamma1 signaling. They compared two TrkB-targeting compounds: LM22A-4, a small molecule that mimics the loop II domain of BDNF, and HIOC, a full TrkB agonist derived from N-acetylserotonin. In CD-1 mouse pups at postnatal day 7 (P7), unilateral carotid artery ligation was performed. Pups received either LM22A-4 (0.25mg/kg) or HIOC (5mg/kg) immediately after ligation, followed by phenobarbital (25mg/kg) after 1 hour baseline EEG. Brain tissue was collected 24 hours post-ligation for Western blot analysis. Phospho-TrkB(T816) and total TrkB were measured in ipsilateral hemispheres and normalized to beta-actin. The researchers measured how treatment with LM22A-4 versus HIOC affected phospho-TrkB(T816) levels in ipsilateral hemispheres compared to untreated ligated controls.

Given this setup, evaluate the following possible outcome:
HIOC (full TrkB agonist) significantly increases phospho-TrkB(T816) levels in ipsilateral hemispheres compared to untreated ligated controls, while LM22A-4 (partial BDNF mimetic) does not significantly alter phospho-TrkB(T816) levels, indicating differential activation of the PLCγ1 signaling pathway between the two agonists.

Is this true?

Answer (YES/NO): NO